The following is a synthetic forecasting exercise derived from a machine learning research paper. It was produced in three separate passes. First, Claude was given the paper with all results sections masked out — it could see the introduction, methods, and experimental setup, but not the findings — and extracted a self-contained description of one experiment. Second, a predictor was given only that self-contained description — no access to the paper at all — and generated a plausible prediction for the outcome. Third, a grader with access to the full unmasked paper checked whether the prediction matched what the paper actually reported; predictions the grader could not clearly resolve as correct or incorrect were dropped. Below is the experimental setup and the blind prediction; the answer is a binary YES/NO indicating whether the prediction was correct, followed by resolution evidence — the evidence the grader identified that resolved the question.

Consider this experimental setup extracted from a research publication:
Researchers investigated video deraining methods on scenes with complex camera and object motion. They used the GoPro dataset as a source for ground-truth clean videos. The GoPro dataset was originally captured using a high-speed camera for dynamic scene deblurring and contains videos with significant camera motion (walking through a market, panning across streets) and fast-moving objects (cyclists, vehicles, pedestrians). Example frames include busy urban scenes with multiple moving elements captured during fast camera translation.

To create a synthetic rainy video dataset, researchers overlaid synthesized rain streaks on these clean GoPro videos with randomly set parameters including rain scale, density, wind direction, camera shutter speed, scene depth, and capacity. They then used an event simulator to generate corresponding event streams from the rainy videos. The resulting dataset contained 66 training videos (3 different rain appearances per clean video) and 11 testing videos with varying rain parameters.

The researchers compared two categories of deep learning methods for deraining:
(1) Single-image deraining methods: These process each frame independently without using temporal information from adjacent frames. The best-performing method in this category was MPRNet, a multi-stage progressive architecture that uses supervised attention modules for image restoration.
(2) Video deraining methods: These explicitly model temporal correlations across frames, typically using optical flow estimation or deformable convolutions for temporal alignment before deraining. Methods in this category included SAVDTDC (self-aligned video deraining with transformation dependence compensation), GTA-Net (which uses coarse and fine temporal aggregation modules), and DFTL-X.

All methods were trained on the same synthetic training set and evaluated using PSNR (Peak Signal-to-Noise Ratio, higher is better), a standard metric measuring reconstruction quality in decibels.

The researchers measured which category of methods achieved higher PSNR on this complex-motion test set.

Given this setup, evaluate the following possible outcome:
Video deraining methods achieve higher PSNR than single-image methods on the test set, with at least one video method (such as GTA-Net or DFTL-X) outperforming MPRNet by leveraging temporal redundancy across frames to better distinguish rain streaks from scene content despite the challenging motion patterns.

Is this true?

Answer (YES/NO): NO